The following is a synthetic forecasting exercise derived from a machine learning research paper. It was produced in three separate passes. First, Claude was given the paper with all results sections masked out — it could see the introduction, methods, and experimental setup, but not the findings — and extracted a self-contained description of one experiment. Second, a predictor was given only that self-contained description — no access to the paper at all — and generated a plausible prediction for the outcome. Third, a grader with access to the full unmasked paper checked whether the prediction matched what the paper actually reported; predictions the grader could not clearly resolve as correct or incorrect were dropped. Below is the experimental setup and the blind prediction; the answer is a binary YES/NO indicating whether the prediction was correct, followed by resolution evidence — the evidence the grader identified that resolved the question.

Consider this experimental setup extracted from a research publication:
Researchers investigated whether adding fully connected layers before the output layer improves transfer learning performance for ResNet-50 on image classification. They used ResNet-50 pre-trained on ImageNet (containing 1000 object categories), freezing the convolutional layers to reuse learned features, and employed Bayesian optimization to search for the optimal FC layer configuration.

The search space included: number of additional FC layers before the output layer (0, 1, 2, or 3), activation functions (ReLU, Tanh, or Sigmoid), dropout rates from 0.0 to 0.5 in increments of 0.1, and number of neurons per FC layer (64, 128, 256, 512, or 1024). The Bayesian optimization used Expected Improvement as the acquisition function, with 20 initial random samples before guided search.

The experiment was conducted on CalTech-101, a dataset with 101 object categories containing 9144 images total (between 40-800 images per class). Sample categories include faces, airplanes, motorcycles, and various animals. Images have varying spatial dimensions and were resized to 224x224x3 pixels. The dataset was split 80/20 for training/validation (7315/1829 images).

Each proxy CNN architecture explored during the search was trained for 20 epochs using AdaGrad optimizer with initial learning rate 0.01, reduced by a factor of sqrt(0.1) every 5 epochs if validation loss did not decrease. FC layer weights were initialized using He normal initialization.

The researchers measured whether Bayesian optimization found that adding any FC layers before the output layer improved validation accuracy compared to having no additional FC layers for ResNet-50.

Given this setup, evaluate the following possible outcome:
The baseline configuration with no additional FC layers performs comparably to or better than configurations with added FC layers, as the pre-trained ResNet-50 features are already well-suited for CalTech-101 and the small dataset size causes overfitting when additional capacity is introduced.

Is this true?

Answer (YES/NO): YES